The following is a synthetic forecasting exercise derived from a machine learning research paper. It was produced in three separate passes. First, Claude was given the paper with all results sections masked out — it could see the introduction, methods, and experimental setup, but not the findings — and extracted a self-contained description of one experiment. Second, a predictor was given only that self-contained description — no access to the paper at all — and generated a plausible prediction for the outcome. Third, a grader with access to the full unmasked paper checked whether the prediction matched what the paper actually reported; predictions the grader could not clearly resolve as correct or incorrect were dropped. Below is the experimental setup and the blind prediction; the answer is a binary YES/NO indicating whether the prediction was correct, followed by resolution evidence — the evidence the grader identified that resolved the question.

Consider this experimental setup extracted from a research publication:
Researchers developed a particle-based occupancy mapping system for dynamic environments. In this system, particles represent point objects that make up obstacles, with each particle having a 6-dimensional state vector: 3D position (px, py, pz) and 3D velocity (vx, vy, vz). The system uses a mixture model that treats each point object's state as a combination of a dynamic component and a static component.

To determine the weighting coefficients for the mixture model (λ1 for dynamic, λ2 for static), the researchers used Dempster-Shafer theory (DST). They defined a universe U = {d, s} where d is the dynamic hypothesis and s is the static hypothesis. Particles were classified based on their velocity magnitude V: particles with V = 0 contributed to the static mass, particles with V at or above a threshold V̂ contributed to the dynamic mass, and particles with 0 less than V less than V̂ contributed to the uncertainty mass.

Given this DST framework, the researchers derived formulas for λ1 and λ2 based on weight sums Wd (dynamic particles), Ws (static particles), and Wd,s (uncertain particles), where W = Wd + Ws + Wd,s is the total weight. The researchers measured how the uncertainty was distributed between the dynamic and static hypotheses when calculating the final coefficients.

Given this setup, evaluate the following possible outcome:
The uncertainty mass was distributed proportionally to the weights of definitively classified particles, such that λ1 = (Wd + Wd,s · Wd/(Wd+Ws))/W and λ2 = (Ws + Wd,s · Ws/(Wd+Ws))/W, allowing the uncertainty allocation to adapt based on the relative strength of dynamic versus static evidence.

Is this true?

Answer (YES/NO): NO